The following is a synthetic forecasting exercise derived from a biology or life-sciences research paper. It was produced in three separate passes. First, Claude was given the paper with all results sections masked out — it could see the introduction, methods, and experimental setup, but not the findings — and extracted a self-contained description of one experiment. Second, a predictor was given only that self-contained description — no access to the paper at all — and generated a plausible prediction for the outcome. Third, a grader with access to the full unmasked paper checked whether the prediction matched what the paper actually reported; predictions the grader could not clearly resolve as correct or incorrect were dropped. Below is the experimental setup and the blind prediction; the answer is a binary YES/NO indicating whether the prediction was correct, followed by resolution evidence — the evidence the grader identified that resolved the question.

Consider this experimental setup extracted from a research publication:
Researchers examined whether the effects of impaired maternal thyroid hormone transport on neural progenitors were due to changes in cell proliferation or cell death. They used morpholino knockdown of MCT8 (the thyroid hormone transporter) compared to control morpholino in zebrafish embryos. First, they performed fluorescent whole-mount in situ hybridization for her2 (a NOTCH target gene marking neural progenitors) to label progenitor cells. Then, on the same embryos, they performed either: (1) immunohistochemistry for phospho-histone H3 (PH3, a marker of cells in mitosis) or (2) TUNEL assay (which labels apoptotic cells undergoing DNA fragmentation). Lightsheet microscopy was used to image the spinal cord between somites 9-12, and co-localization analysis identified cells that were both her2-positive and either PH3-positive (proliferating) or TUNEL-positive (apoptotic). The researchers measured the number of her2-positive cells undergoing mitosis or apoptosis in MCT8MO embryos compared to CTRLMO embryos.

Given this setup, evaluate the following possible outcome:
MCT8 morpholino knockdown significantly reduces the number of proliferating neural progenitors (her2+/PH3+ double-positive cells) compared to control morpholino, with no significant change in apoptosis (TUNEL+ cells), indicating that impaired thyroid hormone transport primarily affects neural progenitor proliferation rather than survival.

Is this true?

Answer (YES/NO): NO